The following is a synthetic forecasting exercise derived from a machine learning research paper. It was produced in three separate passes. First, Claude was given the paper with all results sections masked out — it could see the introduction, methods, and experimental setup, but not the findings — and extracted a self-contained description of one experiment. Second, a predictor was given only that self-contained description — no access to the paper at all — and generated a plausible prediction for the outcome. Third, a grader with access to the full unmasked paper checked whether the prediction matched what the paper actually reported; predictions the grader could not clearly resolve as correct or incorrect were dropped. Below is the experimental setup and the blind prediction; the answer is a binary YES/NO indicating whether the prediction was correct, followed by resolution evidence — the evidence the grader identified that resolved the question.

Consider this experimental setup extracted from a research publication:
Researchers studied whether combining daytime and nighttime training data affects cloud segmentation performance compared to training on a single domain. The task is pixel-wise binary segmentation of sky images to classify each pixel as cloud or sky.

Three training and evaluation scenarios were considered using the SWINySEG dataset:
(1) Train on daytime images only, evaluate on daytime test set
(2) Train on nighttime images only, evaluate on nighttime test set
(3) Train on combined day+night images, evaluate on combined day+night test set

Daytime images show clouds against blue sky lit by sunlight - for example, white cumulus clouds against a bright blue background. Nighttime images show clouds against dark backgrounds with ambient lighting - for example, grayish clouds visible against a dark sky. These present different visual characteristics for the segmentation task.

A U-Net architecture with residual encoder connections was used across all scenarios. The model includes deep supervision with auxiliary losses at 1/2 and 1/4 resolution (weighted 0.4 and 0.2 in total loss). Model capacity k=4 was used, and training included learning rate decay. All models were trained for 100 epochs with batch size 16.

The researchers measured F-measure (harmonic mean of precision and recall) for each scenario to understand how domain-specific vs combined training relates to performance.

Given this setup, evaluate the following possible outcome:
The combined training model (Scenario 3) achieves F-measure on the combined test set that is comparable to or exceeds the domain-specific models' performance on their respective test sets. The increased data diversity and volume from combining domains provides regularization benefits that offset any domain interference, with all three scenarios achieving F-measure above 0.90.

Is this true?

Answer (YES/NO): NO